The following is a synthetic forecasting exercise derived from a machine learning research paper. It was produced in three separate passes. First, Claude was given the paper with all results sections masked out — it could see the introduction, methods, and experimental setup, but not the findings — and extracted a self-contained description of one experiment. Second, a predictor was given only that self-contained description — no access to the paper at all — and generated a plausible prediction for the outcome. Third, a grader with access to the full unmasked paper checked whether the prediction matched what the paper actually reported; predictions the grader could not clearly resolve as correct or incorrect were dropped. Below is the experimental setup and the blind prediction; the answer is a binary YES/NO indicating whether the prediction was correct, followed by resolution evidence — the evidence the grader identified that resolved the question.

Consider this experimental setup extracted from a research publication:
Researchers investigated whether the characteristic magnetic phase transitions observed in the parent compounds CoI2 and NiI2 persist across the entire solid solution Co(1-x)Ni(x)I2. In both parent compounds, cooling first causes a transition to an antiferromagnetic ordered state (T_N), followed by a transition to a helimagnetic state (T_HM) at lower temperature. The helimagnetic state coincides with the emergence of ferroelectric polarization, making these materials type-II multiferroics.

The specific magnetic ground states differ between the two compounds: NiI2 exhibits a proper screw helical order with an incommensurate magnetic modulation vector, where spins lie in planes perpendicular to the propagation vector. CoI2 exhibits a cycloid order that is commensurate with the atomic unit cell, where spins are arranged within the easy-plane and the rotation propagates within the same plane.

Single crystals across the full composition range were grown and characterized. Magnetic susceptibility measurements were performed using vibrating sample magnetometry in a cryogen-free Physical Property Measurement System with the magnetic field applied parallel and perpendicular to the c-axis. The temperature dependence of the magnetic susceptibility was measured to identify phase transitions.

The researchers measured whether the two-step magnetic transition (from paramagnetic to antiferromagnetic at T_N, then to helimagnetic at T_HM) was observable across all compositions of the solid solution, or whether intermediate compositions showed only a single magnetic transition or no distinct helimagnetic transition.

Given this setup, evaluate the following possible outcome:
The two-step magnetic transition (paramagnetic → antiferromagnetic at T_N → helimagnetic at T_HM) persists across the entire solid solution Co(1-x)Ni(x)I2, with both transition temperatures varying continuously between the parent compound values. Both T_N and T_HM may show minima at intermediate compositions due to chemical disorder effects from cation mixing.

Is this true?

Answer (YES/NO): NO